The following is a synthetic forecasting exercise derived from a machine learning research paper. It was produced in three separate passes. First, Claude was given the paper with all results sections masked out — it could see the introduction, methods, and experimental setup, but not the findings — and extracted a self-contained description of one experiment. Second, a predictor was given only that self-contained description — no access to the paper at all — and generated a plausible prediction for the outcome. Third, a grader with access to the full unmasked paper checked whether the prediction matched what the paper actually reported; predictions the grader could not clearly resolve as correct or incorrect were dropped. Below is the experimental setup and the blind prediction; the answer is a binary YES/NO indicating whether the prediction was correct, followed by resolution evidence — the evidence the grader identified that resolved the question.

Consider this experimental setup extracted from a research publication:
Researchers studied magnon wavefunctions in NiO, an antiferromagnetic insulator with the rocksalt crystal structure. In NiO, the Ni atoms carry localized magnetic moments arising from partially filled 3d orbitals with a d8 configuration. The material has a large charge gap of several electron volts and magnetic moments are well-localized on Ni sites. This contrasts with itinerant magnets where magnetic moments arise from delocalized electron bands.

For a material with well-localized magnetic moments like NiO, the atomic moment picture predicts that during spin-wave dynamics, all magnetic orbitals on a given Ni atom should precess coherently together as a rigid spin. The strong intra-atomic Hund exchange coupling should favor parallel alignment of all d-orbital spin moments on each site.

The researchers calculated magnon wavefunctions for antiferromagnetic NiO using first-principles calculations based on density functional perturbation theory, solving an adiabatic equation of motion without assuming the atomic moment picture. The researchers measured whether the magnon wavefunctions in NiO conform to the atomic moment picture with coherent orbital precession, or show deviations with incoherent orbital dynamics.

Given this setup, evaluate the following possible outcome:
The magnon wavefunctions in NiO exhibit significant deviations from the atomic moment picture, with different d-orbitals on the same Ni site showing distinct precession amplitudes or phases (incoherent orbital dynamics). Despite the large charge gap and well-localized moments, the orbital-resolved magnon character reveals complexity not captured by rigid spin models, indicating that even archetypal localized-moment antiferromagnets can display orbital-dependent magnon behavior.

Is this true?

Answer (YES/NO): NO